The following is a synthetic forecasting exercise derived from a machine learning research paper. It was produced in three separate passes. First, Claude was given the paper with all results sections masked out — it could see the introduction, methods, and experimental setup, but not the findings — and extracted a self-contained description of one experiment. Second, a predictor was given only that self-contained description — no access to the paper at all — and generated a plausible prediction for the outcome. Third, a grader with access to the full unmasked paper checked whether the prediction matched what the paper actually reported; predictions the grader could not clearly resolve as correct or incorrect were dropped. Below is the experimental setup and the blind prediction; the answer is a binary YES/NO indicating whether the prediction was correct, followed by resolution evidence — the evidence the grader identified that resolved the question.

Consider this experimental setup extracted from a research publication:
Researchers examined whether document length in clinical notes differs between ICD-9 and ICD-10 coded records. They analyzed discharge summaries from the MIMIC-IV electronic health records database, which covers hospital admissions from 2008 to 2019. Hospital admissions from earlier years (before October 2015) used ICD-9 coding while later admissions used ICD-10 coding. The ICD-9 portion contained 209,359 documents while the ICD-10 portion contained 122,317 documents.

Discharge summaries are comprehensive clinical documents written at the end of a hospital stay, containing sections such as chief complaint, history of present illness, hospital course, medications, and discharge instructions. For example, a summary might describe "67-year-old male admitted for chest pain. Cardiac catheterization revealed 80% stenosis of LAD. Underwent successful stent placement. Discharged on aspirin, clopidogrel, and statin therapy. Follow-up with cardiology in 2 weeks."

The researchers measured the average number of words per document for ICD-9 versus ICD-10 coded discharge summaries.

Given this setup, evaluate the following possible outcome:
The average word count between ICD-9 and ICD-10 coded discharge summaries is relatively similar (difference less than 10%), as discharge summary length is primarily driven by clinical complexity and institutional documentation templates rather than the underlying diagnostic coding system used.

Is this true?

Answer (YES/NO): NO